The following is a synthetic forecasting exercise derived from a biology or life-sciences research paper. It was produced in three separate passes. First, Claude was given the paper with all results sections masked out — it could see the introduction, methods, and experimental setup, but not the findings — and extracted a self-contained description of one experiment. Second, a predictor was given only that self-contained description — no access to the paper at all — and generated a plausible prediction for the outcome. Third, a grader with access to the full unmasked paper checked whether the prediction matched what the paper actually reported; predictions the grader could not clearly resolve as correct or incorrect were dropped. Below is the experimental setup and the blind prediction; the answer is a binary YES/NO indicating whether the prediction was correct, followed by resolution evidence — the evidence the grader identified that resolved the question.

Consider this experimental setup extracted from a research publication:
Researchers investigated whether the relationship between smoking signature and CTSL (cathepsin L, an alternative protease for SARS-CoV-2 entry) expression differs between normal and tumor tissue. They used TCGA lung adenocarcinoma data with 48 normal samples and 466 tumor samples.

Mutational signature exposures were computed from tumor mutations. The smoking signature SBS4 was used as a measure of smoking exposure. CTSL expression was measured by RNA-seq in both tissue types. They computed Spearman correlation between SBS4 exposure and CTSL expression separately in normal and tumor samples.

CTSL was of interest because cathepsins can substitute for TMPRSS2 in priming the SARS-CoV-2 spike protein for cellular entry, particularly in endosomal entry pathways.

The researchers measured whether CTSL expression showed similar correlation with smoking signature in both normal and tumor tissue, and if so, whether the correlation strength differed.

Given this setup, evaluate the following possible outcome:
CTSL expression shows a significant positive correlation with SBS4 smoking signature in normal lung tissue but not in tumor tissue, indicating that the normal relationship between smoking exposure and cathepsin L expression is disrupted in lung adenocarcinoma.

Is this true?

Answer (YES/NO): NO